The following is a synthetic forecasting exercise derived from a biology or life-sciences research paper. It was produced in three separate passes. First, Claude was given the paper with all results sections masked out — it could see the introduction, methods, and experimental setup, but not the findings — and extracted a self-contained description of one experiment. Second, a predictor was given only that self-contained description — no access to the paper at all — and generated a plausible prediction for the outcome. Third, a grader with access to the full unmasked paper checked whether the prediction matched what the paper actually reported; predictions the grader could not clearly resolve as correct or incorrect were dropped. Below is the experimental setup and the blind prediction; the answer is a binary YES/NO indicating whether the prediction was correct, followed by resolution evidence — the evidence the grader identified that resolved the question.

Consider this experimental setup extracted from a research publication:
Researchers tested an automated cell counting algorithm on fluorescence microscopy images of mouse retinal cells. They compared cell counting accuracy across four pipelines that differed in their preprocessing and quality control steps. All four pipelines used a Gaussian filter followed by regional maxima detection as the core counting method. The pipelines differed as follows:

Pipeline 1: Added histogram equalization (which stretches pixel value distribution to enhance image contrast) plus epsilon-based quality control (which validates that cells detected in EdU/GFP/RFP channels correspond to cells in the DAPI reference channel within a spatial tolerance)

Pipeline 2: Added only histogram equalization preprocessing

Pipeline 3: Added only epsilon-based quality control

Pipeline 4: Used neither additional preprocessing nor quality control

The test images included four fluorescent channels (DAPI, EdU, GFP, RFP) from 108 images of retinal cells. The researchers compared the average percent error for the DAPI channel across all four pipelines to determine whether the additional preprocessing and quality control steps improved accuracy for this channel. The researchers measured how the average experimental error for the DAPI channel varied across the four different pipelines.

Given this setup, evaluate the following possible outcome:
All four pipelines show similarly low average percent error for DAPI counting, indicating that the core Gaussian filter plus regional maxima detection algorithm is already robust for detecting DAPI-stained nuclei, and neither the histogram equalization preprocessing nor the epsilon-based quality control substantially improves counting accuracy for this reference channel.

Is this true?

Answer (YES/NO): YES